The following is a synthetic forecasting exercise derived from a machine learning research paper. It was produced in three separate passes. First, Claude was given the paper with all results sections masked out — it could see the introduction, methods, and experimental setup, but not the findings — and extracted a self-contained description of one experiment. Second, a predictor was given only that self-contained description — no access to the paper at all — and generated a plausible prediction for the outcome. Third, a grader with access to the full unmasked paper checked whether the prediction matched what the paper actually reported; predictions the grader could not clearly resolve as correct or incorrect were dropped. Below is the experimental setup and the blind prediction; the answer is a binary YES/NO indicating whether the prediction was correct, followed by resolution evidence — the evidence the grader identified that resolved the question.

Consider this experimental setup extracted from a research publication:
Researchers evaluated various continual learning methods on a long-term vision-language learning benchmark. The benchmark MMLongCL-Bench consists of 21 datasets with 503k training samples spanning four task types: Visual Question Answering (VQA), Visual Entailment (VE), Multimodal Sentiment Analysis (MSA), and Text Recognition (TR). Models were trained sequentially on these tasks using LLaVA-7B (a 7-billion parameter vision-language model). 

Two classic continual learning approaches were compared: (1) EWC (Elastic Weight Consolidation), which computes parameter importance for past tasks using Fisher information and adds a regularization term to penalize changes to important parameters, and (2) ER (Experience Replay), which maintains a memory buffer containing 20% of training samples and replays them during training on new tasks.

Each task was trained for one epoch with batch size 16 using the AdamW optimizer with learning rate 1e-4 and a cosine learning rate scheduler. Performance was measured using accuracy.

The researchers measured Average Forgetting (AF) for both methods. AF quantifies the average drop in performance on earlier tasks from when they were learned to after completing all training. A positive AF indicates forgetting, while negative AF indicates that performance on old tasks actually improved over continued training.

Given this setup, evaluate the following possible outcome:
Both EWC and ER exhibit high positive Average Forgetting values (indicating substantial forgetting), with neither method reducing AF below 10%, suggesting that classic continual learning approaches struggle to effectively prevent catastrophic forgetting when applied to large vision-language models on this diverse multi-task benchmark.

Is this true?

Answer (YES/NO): NO